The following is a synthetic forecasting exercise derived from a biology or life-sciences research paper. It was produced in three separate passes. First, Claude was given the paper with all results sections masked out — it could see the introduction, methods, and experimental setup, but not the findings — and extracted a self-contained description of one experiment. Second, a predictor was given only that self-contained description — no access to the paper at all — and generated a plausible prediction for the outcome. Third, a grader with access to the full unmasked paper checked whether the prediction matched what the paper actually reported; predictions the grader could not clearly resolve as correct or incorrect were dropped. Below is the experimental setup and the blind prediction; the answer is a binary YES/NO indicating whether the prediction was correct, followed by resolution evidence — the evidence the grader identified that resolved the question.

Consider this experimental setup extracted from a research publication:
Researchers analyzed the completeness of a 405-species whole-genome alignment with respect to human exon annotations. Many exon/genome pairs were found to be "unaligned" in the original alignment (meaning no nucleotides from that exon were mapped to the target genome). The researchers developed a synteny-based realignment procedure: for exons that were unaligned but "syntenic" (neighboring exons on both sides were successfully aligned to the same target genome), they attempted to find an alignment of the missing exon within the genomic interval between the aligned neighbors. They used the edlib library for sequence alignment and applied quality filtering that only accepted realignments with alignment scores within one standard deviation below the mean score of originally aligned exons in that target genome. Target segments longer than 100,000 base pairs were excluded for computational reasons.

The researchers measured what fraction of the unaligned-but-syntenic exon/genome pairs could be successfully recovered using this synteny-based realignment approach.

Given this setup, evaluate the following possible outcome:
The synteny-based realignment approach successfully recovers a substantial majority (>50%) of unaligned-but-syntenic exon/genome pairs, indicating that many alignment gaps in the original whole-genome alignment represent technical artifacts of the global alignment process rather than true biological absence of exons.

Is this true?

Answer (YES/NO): YES